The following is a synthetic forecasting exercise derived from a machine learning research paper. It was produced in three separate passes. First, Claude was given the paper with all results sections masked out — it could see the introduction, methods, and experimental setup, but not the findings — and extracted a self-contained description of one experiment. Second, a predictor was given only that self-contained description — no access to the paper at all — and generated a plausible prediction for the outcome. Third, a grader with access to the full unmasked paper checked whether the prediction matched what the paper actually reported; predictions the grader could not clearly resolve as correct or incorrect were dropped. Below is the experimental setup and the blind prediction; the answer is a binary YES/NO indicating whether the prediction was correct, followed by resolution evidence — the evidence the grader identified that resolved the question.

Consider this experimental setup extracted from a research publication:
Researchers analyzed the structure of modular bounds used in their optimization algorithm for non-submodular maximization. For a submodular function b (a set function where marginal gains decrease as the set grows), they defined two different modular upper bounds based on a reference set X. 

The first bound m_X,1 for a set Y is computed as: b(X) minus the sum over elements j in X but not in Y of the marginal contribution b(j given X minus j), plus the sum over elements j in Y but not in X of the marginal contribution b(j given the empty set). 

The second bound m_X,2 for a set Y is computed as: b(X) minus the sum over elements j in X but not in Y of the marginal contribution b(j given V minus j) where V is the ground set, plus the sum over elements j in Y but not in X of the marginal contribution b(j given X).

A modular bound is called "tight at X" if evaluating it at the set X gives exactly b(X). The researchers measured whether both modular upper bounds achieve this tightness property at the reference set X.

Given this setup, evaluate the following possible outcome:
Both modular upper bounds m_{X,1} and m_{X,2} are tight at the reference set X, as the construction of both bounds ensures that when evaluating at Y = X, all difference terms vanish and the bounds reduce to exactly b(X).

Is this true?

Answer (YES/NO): YES